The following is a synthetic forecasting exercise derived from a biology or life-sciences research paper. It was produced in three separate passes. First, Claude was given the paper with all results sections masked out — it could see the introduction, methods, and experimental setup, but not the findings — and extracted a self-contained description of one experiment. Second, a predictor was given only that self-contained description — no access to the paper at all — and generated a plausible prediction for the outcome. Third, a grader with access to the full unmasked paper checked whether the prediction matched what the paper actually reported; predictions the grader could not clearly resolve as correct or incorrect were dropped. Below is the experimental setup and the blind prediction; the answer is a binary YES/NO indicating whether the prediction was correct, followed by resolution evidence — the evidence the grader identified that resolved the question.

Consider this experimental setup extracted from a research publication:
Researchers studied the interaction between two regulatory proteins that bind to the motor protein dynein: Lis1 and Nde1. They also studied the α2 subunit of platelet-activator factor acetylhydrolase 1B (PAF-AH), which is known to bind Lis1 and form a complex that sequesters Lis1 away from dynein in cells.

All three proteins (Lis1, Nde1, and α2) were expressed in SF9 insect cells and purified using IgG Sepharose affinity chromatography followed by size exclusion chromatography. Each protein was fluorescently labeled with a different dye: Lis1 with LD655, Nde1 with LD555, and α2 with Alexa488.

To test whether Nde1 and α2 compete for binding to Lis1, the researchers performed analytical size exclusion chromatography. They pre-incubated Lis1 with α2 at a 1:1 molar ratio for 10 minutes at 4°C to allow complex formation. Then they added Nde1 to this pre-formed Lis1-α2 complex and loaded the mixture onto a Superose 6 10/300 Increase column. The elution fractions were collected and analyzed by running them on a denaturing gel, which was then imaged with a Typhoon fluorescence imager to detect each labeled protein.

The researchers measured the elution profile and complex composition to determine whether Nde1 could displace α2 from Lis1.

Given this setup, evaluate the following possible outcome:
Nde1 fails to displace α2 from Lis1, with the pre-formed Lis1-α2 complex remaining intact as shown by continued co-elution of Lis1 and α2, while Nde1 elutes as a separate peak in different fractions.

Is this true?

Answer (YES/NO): NO